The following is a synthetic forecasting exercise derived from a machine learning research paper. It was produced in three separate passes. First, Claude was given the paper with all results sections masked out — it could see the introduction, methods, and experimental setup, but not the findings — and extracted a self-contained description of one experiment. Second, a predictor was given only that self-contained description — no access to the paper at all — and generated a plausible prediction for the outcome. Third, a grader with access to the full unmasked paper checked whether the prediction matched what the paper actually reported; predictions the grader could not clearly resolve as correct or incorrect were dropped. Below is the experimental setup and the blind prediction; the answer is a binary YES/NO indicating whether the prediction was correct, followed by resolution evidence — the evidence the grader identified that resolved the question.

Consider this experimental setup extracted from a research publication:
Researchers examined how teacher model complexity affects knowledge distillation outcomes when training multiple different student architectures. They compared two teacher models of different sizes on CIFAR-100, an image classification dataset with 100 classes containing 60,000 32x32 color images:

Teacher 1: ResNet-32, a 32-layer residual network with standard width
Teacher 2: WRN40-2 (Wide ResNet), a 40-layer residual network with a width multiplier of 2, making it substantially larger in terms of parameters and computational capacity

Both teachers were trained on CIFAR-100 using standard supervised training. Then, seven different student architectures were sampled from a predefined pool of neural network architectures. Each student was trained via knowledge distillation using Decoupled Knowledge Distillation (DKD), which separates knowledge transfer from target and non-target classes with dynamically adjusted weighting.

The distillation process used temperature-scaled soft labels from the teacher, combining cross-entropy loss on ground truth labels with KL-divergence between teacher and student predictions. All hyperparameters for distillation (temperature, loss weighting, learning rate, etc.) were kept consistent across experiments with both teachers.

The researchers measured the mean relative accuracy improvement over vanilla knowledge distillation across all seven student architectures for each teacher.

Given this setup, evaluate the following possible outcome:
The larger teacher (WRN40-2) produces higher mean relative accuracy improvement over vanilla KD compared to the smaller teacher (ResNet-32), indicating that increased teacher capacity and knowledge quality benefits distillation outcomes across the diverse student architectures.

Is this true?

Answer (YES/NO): NO